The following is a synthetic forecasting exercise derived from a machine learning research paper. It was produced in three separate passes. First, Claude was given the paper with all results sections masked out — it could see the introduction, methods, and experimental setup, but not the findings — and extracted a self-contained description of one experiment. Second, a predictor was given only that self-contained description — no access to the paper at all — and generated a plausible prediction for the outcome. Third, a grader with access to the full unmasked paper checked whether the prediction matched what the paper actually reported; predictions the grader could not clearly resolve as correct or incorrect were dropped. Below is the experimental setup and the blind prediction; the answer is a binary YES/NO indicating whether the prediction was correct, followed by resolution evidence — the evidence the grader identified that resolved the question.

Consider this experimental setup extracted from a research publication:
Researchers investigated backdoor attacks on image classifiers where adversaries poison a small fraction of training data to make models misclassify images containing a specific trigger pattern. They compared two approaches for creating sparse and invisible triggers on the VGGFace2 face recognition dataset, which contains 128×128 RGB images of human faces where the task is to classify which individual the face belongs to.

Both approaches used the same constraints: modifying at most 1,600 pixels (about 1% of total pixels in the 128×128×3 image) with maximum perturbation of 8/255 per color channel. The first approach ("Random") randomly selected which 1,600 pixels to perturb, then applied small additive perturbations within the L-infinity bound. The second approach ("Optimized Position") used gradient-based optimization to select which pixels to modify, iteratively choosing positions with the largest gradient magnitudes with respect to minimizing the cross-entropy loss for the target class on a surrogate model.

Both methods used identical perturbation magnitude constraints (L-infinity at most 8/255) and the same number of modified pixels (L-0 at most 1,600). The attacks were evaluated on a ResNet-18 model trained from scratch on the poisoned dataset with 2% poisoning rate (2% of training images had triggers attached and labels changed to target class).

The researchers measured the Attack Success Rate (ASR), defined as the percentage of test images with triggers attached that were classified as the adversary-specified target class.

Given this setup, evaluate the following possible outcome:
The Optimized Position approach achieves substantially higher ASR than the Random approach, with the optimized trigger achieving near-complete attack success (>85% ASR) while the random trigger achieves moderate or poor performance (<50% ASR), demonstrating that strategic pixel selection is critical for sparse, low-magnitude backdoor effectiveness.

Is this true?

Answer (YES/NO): YES